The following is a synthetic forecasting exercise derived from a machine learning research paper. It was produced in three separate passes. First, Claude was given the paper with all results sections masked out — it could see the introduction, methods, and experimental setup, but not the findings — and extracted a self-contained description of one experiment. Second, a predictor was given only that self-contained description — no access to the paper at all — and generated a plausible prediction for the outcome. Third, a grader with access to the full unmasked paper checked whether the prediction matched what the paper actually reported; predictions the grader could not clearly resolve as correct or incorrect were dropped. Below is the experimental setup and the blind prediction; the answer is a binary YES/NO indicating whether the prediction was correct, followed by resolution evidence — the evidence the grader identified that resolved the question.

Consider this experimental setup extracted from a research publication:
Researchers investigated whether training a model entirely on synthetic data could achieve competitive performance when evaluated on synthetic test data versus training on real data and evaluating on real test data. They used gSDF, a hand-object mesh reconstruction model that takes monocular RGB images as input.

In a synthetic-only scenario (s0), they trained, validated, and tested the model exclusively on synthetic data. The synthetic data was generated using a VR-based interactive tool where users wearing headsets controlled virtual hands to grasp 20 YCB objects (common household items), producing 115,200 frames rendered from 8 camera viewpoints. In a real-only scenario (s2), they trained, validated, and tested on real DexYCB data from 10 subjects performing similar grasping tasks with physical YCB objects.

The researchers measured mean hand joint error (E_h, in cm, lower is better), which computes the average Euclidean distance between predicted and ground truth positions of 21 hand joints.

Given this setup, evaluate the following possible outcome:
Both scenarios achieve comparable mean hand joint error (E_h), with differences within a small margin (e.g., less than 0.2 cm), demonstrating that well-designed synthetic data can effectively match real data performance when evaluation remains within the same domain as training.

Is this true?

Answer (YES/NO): NO